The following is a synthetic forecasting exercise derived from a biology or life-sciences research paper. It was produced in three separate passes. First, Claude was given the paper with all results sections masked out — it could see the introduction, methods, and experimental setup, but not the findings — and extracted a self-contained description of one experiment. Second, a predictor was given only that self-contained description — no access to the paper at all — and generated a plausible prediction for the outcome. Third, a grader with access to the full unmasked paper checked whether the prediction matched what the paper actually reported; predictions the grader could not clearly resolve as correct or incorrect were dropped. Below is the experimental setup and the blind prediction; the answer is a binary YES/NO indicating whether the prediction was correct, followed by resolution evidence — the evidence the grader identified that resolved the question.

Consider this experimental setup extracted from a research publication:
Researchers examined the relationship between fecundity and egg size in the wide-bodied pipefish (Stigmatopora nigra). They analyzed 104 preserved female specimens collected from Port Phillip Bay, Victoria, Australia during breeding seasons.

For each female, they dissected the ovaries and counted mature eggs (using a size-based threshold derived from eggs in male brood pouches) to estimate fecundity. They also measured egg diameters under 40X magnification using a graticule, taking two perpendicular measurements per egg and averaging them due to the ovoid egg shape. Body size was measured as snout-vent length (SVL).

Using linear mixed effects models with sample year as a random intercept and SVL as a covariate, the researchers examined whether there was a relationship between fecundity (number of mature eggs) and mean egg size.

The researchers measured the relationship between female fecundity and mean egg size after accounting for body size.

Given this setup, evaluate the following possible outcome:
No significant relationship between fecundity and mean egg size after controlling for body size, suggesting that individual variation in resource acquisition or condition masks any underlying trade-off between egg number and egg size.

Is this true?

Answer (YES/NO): NO